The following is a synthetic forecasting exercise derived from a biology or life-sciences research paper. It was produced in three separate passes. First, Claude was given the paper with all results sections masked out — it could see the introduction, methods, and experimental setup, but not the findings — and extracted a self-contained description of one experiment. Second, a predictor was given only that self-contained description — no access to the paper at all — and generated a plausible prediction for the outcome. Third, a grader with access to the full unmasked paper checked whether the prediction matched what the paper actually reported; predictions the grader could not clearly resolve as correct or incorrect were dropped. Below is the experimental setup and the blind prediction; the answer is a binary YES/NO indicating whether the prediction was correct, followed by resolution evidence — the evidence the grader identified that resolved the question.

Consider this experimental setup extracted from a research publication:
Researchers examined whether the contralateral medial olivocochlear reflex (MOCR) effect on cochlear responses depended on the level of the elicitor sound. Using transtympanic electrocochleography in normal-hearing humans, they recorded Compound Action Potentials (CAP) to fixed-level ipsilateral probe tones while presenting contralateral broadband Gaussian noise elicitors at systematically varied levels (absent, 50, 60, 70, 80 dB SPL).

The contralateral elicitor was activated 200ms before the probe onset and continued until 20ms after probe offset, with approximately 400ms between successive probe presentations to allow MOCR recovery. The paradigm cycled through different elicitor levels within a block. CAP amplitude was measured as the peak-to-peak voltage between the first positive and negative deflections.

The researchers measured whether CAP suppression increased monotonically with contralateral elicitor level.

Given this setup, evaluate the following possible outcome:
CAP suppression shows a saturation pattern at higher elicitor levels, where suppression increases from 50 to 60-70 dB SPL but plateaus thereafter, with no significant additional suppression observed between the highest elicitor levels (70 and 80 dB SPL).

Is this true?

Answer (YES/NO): NO